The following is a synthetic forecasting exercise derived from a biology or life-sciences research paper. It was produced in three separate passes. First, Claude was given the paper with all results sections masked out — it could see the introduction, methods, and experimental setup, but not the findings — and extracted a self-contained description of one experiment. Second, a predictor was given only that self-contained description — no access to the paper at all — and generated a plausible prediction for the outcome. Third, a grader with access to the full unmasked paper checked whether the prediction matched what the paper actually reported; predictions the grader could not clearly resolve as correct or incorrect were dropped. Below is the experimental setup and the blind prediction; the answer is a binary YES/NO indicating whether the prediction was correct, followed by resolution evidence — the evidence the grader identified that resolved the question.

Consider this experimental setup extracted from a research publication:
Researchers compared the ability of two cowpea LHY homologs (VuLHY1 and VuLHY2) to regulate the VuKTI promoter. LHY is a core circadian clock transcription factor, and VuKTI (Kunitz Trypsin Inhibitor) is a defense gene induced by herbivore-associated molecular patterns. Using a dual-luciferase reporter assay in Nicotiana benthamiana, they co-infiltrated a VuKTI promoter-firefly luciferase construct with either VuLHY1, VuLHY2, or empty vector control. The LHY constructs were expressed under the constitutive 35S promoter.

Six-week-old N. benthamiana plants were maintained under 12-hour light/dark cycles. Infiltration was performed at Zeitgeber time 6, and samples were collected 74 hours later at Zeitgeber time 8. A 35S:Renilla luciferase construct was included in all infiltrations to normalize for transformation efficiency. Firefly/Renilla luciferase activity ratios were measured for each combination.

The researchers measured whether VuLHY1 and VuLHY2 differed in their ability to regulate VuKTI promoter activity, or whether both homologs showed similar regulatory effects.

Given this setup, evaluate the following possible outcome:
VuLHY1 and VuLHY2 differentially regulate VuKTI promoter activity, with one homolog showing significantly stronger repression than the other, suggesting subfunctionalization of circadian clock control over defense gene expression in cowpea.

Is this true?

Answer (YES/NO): NO